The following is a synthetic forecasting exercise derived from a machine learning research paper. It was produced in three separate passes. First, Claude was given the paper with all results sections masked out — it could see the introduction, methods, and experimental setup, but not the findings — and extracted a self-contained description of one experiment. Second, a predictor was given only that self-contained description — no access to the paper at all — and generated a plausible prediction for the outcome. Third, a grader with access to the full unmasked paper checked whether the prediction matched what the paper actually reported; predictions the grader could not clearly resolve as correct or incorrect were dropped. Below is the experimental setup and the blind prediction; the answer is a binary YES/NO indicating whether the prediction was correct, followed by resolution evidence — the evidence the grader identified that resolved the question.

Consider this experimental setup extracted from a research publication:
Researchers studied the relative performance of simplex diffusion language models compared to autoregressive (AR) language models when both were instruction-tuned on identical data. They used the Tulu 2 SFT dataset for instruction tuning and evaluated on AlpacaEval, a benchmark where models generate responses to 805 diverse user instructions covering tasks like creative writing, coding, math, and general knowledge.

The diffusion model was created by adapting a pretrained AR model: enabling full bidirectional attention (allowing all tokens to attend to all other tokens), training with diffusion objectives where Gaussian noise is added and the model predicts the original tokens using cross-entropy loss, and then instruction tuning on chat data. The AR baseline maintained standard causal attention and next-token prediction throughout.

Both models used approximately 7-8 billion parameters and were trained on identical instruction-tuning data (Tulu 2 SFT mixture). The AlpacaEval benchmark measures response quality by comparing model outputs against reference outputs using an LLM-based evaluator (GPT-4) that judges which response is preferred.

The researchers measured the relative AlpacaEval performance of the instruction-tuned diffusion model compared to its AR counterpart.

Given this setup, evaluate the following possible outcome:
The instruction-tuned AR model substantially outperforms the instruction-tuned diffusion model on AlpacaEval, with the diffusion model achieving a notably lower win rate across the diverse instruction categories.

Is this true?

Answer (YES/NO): NO